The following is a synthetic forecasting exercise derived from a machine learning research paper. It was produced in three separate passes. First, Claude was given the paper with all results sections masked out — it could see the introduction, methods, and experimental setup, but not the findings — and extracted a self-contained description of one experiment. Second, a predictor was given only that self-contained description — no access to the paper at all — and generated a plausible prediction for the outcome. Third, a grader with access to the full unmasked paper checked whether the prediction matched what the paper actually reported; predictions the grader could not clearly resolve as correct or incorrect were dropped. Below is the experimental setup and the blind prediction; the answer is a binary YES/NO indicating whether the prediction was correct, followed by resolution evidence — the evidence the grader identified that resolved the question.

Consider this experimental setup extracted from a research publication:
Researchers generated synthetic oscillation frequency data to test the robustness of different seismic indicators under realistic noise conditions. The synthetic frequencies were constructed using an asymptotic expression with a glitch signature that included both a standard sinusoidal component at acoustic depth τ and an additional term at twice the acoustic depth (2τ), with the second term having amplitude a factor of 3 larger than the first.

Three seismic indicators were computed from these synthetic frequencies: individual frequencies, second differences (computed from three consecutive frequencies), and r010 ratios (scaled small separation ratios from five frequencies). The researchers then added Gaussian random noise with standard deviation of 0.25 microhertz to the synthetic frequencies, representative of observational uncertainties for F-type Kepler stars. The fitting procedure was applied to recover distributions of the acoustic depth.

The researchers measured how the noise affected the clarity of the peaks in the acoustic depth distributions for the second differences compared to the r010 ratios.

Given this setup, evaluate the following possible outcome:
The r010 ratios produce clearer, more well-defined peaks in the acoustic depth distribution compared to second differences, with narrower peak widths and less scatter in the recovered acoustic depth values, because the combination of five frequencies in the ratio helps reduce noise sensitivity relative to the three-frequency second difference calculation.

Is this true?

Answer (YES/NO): YES